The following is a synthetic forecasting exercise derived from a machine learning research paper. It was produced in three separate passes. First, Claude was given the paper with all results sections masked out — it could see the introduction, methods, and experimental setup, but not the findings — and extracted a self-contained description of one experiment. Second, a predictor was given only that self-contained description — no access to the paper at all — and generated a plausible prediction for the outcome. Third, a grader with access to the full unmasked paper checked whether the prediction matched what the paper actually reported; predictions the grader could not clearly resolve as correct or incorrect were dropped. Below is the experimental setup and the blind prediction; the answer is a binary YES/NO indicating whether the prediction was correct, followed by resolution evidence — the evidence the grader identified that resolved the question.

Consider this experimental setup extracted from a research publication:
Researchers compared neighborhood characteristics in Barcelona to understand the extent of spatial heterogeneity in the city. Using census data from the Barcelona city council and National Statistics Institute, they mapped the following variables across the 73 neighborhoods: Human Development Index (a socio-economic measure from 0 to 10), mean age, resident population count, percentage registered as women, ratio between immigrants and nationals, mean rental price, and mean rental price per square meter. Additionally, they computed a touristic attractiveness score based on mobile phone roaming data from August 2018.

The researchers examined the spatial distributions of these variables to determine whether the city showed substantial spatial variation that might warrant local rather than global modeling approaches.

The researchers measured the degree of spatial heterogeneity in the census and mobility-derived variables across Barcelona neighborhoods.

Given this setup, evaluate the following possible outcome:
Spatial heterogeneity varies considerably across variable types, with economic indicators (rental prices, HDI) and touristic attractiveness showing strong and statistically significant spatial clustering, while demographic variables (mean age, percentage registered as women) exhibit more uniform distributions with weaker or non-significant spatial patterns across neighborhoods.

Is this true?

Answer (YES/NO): NO